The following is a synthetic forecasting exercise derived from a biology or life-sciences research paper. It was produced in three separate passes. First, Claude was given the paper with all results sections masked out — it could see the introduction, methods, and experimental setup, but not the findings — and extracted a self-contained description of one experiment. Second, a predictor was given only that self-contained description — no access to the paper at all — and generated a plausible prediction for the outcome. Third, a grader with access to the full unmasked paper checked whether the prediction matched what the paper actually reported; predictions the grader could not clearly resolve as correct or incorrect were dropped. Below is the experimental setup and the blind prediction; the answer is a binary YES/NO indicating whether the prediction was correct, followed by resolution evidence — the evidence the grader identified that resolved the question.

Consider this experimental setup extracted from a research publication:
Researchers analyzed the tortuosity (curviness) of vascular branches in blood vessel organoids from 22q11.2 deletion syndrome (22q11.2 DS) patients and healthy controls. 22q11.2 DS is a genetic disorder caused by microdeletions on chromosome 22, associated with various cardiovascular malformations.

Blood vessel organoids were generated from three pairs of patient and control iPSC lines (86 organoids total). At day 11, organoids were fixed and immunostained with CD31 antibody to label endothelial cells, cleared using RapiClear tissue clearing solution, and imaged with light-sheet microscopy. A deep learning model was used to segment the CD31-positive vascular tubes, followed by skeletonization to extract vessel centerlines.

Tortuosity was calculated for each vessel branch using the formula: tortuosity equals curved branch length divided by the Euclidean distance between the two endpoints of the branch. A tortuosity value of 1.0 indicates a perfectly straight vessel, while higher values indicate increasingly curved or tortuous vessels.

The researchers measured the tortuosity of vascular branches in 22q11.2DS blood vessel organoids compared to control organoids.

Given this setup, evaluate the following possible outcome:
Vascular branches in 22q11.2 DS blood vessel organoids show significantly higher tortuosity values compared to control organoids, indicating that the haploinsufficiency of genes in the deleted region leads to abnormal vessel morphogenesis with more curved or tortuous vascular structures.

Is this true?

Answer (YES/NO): NO